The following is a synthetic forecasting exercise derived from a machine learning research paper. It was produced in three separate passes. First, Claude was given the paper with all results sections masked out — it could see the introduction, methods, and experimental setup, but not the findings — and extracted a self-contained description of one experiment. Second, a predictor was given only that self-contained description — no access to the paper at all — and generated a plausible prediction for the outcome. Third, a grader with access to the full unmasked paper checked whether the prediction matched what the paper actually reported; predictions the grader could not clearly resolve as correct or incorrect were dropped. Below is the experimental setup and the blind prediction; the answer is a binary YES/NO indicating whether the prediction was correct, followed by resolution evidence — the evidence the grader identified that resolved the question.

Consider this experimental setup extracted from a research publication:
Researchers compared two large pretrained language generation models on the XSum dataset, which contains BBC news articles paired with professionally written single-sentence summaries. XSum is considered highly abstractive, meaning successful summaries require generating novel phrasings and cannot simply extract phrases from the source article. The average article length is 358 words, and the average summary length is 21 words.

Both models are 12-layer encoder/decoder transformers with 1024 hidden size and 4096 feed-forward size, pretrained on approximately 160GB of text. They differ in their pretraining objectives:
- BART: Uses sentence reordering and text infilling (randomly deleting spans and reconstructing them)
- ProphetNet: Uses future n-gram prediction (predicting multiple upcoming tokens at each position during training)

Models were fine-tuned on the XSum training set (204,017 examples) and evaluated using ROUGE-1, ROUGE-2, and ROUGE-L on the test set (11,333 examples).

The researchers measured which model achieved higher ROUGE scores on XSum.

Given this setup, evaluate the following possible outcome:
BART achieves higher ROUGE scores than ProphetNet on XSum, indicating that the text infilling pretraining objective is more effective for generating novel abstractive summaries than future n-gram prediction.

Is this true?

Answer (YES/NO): YES